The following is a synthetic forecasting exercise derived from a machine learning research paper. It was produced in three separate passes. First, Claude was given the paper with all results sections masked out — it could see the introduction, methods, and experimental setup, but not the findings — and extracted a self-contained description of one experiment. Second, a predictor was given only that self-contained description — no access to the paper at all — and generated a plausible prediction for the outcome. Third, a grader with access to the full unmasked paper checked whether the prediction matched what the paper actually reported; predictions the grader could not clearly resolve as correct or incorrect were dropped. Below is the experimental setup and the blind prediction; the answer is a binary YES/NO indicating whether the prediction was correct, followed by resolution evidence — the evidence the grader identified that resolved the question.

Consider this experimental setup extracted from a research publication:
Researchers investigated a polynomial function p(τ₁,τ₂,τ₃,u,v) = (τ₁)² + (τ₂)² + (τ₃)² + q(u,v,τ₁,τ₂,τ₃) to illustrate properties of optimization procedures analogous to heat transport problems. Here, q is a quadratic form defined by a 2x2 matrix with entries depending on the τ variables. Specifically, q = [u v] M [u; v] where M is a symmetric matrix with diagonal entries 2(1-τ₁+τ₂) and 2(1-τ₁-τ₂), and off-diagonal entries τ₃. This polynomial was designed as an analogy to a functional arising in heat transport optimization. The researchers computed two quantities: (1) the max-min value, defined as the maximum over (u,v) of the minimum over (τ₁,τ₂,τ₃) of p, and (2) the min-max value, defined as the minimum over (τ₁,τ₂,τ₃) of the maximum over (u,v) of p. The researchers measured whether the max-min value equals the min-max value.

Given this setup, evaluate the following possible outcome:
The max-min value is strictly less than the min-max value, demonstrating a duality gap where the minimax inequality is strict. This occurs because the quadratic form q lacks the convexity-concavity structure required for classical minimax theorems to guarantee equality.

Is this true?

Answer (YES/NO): YES